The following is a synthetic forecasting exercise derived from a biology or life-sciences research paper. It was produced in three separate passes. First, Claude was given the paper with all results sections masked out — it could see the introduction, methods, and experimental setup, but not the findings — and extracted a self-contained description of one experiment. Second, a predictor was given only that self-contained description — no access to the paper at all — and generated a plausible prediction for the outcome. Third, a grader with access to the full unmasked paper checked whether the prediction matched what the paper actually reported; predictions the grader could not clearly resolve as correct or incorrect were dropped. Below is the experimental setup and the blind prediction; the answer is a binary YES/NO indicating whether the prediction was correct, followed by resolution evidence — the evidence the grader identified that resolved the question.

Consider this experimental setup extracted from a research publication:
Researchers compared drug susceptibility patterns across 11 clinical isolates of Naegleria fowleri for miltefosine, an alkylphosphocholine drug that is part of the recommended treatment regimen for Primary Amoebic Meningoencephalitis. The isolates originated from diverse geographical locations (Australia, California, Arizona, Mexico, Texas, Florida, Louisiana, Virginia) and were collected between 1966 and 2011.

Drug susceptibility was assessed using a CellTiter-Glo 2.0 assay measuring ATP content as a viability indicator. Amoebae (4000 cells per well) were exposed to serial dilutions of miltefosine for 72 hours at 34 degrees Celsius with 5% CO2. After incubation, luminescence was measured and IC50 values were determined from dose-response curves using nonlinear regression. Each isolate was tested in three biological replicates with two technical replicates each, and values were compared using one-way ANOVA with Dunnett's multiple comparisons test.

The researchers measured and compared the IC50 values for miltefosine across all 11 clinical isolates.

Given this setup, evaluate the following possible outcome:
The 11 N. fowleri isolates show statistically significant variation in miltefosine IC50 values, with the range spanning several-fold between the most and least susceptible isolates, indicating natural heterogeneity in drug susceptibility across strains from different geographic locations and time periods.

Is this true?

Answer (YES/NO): YES